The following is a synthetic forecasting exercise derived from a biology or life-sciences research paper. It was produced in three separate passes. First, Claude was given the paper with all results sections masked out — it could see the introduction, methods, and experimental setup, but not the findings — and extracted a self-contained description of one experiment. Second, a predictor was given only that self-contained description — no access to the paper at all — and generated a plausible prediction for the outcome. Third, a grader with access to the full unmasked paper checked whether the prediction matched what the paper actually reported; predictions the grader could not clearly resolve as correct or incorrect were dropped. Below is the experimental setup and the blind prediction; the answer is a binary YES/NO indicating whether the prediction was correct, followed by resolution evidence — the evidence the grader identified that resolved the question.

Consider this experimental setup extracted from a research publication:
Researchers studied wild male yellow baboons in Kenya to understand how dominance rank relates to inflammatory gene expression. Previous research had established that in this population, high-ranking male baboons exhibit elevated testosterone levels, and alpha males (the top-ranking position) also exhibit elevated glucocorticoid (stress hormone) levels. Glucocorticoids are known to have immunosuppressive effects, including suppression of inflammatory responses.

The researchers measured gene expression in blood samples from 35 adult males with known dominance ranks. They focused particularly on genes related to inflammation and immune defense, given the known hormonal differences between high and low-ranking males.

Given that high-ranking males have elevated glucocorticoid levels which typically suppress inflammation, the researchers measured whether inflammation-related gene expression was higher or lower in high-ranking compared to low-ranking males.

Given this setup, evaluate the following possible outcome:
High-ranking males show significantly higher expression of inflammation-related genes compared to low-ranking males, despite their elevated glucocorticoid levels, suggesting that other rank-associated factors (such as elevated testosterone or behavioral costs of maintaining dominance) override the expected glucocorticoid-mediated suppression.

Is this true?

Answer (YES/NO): YES